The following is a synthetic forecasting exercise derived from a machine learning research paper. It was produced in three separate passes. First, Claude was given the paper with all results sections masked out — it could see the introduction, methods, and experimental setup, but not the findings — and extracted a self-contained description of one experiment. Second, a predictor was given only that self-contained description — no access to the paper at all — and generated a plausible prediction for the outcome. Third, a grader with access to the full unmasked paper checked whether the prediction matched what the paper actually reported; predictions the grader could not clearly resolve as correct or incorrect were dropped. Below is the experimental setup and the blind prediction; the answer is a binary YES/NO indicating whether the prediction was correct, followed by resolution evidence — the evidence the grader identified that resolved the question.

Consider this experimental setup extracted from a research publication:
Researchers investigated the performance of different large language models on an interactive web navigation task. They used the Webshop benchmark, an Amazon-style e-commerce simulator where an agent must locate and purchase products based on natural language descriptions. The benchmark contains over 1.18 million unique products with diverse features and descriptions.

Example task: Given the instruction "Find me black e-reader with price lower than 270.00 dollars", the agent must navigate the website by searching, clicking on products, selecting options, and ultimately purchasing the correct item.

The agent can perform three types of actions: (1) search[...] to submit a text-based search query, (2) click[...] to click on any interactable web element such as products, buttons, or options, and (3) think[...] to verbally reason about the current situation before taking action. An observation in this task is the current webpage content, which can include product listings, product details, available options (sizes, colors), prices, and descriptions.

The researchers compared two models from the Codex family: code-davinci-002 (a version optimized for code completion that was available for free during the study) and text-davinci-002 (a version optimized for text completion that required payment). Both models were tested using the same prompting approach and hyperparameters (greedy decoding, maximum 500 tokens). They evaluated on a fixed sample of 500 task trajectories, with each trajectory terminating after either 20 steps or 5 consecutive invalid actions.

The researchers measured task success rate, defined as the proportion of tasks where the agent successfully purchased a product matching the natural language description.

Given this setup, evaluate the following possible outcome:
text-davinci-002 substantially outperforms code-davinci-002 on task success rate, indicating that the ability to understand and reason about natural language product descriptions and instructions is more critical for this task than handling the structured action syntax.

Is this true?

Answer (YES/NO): NO